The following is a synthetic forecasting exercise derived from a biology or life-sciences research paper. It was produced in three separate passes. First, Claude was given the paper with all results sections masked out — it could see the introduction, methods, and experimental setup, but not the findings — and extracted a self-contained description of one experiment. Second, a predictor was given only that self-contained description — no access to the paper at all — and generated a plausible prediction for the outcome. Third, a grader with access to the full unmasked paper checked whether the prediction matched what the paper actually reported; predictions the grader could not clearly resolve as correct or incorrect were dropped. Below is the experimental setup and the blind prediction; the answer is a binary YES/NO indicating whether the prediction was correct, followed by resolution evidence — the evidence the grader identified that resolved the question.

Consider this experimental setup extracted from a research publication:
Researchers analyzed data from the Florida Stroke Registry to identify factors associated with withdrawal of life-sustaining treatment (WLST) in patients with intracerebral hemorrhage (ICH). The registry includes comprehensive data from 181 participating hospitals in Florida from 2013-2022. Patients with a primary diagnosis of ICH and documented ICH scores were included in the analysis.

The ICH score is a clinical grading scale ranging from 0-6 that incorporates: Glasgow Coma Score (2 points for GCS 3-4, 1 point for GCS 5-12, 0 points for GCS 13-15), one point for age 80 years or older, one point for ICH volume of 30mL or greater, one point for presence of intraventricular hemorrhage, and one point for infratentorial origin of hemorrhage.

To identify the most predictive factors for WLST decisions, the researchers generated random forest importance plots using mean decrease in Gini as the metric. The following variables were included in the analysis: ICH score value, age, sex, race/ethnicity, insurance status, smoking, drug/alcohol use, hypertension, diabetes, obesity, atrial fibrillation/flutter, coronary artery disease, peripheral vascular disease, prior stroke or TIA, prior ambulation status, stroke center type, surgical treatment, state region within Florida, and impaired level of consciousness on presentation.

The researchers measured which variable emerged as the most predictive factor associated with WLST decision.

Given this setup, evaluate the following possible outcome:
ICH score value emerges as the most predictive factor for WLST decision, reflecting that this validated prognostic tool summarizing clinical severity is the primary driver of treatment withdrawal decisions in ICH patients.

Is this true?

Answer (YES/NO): YES